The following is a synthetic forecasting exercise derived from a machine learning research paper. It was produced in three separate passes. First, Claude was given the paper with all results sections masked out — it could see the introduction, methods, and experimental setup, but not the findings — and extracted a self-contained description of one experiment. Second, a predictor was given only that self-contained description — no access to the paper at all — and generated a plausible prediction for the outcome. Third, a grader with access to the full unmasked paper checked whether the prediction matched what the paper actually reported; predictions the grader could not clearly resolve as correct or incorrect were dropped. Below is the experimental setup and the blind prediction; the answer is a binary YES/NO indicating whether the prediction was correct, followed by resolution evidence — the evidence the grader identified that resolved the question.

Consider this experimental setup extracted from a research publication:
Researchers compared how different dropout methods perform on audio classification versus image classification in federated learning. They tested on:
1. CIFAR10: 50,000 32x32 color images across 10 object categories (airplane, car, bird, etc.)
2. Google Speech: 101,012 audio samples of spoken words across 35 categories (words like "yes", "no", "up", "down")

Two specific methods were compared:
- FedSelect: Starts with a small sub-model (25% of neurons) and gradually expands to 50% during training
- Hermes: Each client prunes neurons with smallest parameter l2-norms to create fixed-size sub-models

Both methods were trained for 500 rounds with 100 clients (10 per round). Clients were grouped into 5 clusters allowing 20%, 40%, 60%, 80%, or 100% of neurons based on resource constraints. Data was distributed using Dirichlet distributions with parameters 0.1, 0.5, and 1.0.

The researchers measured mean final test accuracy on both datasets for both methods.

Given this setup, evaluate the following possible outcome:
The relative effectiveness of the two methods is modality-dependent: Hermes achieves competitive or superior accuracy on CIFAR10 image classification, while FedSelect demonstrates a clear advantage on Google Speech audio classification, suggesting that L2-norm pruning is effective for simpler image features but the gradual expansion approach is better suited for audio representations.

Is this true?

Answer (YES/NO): NO